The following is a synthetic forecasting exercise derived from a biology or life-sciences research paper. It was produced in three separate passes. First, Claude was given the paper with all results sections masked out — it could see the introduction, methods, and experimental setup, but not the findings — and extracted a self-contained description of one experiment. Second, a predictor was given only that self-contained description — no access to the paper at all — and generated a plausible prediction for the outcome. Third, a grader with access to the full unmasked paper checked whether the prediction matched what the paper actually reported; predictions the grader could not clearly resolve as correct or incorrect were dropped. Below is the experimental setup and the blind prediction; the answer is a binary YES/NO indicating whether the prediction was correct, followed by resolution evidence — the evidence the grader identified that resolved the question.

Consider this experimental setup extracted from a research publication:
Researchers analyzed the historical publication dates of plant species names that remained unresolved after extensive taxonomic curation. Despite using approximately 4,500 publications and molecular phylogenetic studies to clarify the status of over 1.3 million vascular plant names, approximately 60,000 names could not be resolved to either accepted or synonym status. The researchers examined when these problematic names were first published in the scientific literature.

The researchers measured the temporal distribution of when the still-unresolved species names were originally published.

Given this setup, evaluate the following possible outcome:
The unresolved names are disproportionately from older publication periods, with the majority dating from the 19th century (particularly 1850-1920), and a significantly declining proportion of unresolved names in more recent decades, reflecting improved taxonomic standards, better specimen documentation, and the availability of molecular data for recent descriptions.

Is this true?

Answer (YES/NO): YES